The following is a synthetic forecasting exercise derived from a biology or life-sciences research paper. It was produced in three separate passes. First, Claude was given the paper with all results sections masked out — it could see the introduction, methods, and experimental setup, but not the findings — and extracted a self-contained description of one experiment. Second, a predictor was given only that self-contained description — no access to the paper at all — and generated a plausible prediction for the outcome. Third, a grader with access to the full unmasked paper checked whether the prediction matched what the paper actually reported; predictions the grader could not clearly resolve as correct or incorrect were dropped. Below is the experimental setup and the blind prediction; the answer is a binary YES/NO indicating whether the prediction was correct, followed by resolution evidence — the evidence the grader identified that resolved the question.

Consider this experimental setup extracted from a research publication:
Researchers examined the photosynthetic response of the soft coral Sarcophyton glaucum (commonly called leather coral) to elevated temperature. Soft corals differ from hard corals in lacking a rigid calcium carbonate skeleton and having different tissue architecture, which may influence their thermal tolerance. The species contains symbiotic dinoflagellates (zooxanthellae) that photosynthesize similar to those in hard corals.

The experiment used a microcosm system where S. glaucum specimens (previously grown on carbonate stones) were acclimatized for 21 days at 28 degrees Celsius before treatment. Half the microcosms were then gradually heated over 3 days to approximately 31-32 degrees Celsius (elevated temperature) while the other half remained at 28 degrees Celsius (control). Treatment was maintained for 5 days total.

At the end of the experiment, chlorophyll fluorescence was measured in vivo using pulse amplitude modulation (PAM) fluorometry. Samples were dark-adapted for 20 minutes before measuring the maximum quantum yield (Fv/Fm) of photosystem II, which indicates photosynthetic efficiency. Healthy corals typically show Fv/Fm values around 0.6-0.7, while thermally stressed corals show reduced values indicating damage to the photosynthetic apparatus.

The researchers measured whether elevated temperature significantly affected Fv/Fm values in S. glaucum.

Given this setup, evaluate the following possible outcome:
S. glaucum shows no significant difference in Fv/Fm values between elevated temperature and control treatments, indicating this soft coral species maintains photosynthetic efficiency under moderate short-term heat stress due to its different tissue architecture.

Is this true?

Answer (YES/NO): YES